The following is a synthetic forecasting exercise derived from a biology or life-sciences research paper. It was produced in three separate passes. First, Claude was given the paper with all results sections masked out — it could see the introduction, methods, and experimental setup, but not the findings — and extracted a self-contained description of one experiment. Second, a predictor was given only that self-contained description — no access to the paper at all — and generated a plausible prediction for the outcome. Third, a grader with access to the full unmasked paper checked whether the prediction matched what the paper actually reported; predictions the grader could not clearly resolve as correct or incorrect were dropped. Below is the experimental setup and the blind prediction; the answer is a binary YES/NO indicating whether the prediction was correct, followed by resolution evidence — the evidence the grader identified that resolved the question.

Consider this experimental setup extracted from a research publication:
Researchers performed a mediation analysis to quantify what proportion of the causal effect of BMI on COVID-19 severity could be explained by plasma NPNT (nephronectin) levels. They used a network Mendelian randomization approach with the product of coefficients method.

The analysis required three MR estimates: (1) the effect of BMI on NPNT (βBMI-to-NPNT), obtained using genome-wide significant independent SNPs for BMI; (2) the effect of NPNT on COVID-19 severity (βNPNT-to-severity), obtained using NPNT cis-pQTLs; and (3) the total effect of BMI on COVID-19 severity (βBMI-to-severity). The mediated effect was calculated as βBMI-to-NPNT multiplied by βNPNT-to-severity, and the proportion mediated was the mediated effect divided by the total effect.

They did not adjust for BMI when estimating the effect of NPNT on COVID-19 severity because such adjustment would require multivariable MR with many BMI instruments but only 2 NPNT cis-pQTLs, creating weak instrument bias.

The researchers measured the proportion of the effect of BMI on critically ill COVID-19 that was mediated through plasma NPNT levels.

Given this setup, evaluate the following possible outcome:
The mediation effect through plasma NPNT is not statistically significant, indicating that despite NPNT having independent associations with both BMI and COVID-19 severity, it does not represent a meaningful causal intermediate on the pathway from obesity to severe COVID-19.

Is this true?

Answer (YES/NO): NO